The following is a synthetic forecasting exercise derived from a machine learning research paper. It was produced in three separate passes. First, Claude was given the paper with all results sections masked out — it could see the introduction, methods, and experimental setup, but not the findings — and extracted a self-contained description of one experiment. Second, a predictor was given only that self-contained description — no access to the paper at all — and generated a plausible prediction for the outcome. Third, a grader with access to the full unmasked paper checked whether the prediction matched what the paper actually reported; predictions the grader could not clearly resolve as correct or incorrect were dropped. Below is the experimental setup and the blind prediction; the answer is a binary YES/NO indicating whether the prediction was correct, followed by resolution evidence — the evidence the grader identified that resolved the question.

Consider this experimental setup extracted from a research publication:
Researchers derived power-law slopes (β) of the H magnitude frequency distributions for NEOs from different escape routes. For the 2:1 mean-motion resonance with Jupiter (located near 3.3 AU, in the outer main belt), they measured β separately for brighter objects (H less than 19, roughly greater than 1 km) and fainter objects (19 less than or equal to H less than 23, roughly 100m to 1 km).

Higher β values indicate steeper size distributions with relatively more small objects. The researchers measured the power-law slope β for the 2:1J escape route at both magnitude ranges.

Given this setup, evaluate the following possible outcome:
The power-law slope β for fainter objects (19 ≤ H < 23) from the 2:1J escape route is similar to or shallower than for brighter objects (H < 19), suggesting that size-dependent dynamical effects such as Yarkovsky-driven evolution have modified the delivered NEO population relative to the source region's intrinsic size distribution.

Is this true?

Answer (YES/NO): YES